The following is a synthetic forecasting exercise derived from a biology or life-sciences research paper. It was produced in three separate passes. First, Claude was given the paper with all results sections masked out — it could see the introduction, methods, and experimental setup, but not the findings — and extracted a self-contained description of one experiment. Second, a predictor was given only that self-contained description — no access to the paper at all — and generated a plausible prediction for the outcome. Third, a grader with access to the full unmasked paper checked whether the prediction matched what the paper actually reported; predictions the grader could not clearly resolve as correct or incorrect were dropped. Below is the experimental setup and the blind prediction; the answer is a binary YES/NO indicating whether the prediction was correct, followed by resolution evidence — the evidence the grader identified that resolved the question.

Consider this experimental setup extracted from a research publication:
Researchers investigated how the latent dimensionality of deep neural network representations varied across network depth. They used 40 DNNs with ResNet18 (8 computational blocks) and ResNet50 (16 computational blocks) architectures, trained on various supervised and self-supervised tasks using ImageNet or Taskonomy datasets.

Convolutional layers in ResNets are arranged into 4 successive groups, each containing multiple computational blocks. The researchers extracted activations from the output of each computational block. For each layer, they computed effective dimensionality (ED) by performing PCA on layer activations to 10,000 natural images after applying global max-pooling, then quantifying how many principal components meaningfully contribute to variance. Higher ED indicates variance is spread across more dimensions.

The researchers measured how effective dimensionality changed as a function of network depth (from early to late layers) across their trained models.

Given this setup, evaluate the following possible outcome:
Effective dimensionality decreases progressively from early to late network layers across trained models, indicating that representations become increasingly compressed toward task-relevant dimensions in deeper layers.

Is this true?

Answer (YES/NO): NO